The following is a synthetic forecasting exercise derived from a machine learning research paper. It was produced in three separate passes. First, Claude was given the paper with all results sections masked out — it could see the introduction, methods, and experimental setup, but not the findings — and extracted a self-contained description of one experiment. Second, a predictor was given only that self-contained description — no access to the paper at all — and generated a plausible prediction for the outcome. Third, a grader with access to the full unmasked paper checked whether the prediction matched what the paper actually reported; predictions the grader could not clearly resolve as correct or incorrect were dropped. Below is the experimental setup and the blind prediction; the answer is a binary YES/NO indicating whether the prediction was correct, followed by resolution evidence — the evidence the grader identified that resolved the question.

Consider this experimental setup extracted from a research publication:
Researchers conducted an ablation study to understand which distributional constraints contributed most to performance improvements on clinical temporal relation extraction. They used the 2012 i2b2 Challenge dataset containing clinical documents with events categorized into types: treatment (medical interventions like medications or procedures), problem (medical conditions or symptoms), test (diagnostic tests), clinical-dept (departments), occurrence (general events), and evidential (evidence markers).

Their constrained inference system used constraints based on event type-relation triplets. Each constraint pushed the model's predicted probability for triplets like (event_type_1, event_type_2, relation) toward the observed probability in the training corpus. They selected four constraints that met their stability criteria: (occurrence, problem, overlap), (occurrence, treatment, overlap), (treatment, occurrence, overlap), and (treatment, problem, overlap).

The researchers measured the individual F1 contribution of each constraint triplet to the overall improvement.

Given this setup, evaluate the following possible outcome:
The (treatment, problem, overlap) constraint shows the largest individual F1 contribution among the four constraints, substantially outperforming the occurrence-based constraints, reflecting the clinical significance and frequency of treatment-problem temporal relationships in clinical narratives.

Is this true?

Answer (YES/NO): NO